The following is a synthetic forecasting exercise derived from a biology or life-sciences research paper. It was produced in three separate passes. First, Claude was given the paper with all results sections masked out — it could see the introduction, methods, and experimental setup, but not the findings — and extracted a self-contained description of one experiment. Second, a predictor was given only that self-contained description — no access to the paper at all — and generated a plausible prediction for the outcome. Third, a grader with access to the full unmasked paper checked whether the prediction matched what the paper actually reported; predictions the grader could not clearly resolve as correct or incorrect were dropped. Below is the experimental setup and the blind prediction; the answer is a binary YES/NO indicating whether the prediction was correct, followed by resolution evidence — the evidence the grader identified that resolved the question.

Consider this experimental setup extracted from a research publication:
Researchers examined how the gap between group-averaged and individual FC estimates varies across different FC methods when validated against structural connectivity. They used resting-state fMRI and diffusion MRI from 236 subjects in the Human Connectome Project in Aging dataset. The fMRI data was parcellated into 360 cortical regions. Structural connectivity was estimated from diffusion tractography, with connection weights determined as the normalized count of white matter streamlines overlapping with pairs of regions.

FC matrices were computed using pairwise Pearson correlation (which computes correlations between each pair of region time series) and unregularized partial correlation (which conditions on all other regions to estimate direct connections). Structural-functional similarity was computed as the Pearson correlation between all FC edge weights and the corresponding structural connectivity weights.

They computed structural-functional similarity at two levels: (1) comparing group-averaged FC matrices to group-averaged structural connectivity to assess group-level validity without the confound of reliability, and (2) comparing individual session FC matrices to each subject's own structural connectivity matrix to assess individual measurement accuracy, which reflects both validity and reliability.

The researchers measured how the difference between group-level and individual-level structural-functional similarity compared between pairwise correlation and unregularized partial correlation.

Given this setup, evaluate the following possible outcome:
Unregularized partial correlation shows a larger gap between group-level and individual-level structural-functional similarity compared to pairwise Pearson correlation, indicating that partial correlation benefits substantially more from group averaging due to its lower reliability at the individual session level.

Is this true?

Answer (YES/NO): YES